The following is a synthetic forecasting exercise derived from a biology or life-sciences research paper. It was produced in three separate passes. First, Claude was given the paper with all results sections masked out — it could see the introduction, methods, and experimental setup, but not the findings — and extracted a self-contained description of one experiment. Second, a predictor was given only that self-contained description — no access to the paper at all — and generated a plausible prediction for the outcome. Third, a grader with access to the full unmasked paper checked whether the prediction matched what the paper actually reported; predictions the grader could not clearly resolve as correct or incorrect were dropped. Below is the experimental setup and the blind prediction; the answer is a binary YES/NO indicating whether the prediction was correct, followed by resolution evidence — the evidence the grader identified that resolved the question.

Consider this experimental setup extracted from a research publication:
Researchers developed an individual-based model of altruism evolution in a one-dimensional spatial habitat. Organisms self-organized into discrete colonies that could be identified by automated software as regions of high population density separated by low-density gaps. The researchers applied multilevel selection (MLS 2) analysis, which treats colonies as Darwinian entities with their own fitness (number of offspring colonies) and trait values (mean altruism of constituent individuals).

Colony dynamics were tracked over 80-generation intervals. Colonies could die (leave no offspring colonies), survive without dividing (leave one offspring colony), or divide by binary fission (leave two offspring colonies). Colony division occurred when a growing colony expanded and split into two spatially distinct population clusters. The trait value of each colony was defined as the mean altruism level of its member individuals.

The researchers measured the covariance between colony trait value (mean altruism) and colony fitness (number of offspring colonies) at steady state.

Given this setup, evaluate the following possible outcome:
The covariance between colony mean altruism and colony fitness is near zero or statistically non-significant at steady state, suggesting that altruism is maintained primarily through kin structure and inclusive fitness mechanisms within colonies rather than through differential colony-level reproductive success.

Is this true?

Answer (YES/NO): NO